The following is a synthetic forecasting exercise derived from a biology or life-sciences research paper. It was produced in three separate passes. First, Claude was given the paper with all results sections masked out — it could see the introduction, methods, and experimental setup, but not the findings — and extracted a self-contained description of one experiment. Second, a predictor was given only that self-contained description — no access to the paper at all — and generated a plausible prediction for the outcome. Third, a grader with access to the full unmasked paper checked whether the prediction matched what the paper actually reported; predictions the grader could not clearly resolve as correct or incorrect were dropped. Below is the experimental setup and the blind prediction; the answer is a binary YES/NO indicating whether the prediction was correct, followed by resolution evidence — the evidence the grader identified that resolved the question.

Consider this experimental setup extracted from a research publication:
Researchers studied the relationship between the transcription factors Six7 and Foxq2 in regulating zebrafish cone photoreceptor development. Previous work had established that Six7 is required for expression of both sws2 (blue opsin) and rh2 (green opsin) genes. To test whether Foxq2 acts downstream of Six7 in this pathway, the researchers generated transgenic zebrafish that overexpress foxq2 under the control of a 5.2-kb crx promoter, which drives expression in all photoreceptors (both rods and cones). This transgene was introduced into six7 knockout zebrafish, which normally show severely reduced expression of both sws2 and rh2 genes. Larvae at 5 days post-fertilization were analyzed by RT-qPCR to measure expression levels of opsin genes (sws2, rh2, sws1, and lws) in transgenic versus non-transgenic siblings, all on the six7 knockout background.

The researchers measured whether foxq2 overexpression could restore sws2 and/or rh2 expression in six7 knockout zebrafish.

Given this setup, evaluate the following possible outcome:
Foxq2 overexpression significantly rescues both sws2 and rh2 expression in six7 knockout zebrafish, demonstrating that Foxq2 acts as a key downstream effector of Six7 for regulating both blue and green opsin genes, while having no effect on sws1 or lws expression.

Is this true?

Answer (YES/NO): NO